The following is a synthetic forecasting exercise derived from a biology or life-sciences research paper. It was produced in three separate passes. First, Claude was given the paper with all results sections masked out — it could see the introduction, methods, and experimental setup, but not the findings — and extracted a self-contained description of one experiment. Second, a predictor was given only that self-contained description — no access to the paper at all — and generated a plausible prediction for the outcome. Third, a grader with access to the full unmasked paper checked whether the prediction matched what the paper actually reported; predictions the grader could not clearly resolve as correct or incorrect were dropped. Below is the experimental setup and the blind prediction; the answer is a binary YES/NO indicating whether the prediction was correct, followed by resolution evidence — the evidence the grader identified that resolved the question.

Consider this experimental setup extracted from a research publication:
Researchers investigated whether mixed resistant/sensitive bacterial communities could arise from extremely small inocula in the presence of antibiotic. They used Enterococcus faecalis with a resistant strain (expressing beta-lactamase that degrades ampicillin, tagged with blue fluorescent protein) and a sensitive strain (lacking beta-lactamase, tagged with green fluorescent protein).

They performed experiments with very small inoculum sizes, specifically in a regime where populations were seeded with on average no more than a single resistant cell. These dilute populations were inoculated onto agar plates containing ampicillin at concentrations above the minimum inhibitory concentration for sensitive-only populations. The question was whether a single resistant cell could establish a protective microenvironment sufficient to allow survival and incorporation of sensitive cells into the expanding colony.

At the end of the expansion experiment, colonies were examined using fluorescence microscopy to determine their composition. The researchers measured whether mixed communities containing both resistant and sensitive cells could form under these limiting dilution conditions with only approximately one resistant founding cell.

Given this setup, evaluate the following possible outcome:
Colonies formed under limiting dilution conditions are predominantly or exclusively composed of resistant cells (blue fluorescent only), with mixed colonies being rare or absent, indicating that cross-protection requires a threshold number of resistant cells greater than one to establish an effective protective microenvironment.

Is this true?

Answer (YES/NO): NO